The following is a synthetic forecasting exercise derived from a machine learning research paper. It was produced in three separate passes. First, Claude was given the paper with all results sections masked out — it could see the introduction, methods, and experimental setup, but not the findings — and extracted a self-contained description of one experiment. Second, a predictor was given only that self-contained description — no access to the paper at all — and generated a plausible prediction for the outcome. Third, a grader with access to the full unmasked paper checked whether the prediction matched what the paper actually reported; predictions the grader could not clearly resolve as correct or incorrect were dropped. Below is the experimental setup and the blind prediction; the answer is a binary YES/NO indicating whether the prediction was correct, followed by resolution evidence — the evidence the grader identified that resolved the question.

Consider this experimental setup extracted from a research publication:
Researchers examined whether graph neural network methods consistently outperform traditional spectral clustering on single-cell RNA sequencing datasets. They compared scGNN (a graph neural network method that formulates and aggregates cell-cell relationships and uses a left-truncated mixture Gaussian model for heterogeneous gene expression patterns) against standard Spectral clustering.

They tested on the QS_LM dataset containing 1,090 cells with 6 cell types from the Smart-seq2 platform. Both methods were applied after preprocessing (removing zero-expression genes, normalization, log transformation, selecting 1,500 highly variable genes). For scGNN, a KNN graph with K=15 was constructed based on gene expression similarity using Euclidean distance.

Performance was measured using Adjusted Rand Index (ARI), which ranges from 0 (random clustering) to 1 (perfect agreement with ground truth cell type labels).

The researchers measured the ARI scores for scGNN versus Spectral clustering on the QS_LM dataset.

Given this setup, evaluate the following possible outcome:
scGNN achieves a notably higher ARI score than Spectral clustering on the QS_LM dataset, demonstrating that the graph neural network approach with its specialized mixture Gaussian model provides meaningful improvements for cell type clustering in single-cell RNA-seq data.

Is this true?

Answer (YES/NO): NO